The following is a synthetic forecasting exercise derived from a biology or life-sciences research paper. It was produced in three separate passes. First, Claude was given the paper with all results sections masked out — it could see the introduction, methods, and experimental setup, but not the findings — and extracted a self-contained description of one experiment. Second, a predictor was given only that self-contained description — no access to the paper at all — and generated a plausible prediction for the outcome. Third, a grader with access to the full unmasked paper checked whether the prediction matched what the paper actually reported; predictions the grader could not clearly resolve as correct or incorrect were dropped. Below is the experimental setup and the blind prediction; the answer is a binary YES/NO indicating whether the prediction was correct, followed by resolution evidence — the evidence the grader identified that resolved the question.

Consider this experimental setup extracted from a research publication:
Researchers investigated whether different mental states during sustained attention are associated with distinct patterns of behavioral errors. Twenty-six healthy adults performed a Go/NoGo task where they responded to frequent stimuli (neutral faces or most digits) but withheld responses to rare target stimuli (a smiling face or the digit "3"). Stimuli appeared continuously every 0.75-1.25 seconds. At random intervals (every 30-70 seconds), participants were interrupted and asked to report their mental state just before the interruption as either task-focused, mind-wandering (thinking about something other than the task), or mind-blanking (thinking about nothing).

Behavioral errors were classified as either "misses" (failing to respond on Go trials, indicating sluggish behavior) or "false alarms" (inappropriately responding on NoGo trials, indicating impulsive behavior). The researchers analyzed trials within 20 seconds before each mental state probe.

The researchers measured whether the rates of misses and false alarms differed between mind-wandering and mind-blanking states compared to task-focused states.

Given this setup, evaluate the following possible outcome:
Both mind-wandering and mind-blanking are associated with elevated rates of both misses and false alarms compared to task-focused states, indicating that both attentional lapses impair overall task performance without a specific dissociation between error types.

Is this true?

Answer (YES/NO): YES